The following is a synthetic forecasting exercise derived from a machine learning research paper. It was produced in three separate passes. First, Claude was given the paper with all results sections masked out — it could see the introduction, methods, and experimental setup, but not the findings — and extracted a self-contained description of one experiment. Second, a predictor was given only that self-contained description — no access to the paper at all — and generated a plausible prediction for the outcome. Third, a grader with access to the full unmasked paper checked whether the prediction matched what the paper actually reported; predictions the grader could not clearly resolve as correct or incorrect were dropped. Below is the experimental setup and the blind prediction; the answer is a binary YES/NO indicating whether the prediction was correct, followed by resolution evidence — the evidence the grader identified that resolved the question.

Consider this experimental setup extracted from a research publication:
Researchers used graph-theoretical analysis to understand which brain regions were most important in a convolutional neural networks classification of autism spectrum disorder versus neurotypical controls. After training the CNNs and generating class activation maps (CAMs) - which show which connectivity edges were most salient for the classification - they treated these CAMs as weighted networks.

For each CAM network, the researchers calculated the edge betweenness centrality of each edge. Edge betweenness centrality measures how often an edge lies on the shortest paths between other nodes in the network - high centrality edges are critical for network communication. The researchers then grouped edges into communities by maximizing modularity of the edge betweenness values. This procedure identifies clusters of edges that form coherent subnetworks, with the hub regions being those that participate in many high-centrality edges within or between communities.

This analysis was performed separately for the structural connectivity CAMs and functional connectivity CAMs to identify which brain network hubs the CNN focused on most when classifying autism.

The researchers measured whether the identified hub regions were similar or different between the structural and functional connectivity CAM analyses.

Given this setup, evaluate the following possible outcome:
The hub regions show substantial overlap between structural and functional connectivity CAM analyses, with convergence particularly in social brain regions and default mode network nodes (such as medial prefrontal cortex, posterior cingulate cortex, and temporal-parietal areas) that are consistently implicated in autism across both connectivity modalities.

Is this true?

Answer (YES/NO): NO